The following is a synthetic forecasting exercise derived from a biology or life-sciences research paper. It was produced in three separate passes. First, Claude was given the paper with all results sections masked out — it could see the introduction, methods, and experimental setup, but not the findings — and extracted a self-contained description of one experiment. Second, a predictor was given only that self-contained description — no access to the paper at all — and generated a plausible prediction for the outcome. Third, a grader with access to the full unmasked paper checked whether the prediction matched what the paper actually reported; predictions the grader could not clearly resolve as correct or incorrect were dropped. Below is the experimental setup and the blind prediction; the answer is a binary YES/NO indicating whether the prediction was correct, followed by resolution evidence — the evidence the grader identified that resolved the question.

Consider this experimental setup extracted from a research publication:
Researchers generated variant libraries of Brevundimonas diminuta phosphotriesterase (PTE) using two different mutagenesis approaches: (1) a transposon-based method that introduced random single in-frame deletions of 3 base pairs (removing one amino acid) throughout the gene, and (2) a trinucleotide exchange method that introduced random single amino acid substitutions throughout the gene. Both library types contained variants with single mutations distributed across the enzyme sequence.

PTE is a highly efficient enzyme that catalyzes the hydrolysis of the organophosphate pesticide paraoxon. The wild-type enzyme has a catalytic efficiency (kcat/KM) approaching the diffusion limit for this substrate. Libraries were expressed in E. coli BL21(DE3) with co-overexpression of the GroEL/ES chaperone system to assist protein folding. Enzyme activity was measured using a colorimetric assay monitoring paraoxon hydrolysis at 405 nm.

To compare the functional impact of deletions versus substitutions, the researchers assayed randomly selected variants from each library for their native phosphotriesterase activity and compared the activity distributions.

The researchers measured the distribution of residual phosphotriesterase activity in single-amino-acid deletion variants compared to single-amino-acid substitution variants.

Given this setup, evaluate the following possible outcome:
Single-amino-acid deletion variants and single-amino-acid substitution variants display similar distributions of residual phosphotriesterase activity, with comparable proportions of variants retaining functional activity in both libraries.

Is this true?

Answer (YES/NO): NO